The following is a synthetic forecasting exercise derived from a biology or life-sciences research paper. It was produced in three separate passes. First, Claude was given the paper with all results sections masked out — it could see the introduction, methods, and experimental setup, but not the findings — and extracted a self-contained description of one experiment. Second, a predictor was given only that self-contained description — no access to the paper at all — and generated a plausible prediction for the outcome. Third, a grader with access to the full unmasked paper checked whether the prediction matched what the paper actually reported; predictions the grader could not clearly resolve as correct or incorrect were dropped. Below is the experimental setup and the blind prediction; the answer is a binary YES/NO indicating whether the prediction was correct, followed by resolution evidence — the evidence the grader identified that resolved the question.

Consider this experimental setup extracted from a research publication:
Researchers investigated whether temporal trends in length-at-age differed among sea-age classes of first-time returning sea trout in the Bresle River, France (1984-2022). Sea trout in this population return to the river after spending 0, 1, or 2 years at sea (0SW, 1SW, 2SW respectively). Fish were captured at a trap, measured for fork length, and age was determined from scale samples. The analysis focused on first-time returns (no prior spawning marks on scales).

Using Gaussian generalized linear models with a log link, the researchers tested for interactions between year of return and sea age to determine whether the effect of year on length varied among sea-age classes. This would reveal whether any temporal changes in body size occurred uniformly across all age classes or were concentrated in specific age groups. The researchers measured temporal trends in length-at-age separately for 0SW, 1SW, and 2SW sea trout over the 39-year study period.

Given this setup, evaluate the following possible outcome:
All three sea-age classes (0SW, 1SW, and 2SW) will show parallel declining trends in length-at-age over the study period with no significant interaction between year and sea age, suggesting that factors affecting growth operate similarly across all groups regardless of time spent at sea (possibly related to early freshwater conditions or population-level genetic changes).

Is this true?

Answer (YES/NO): NO